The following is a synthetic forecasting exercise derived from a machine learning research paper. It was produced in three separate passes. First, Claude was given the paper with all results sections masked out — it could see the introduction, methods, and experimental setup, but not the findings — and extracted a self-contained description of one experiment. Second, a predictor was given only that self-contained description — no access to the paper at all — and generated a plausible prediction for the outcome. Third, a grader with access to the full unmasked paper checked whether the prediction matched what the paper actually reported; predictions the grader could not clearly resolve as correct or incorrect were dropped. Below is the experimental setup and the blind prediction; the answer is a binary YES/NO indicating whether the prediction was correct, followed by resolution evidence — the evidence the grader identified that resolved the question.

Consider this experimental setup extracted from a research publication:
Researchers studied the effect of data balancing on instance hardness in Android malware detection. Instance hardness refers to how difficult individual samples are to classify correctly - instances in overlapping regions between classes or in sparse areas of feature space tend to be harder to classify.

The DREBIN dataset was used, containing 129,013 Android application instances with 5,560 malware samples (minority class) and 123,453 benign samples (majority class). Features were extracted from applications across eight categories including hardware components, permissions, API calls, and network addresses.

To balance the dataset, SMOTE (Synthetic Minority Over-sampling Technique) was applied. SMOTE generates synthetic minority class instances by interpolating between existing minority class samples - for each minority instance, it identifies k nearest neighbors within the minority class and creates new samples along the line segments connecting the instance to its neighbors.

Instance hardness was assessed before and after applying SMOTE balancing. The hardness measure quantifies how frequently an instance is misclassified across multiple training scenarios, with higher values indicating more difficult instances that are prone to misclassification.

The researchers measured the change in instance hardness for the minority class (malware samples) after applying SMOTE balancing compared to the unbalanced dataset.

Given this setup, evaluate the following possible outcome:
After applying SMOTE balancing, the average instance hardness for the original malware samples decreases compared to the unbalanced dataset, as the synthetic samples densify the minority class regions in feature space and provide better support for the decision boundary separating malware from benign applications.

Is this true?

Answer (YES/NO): YES